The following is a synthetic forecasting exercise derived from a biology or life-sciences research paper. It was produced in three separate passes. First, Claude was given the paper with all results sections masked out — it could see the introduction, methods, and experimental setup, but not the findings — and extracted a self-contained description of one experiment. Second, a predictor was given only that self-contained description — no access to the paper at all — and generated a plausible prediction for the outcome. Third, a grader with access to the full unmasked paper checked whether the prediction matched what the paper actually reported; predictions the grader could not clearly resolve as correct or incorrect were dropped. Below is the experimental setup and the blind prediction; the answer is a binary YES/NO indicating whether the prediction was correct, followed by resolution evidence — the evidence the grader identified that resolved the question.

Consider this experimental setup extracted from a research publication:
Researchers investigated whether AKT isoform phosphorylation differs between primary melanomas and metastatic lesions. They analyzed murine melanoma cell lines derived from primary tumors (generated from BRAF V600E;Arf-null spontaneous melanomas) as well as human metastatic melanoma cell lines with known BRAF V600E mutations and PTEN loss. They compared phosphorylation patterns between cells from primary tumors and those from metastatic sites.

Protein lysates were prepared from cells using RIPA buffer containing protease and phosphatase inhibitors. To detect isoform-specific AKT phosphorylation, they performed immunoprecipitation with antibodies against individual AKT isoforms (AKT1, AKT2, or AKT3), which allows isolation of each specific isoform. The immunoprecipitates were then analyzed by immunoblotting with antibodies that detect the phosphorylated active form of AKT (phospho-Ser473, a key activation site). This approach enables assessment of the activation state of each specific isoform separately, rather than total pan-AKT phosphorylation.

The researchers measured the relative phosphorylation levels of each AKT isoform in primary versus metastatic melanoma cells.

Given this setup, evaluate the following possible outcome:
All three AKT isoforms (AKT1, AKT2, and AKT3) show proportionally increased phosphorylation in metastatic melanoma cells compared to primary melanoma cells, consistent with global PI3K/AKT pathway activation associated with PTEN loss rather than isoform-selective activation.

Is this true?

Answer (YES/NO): NO